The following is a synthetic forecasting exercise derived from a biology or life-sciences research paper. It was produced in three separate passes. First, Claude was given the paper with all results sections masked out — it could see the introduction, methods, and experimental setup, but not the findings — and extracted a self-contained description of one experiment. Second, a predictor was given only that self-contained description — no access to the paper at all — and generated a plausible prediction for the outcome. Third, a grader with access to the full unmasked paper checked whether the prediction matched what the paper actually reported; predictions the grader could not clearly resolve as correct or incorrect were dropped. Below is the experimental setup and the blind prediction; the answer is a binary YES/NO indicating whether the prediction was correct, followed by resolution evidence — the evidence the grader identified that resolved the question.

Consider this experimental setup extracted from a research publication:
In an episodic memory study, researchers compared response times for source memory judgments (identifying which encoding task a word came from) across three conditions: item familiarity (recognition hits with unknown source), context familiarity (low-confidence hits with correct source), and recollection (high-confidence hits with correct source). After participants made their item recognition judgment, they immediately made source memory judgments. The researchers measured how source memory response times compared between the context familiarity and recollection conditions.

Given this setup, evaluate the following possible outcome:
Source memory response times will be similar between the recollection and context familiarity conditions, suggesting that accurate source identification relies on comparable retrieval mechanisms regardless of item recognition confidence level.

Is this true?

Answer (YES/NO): NO